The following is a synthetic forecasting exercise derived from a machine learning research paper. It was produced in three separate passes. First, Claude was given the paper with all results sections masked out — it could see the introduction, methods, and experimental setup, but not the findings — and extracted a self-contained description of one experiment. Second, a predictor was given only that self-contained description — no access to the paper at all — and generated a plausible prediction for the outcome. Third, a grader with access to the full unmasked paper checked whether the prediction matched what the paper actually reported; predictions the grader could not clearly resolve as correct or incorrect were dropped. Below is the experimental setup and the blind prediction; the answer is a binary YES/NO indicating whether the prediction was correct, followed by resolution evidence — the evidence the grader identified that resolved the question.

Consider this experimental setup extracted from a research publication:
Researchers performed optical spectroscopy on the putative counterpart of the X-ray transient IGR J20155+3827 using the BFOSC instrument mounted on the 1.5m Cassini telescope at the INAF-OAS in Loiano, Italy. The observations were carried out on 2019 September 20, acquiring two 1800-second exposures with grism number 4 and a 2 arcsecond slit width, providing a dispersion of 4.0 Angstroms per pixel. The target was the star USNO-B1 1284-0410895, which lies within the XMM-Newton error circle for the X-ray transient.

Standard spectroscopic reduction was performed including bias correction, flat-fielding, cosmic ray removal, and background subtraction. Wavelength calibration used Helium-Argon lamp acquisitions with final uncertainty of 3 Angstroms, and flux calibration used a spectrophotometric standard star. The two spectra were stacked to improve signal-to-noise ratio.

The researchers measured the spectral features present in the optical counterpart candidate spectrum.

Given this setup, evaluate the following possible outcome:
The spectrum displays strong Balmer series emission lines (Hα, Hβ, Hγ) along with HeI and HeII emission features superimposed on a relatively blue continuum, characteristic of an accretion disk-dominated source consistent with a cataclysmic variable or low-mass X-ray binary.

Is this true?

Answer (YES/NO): NO